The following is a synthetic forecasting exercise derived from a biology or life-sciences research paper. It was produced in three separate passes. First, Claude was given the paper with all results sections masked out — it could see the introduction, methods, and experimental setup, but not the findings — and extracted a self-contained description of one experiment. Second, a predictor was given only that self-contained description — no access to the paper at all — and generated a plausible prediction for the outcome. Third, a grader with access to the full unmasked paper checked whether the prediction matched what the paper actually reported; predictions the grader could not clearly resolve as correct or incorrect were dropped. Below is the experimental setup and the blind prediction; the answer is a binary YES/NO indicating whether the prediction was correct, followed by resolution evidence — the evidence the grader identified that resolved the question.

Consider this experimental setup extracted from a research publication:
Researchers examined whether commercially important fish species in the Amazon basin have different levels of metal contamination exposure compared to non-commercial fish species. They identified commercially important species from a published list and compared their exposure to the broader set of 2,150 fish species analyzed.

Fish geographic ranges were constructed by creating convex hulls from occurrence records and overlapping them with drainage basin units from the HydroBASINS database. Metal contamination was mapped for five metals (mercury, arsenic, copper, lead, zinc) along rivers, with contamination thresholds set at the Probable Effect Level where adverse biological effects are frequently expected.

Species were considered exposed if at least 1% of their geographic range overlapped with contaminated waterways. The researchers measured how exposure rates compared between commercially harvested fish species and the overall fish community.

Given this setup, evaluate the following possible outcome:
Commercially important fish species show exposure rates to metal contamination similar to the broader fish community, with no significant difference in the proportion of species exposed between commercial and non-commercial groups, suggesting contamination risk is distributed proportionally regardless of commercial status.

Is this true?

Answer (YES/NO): NO